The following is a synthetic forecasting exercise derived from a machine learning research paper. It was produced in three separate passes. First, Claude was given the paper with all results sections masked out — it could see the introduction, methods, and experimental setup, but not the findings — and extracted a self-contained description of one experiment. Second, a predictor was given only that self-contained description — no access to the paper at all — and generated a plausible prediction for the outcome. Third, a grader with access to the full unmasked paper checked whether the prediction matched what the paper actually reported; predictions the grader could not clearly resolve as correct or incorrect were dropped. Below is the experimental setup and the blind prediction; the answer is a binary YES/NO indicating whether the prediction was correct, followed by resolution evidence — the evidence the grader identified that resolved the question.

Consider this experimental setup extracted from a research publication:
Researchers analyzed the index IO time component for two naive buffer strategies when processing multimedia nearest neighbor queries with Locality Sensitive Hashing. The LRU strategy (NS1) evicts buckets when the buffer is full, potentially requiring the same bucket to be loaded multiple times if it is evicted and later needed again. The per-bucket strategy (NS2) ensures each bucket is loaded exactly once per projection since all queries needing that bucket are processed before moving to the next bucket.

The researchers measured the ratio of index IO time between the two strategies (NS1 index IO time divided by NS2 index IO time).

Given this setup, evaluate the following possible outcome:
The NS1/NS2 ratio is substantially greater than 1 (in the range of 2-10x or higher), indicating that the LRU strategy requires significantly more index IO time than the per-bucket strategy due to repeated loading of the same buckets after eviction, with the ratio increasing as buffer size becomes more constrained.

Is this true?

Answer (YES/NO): YES